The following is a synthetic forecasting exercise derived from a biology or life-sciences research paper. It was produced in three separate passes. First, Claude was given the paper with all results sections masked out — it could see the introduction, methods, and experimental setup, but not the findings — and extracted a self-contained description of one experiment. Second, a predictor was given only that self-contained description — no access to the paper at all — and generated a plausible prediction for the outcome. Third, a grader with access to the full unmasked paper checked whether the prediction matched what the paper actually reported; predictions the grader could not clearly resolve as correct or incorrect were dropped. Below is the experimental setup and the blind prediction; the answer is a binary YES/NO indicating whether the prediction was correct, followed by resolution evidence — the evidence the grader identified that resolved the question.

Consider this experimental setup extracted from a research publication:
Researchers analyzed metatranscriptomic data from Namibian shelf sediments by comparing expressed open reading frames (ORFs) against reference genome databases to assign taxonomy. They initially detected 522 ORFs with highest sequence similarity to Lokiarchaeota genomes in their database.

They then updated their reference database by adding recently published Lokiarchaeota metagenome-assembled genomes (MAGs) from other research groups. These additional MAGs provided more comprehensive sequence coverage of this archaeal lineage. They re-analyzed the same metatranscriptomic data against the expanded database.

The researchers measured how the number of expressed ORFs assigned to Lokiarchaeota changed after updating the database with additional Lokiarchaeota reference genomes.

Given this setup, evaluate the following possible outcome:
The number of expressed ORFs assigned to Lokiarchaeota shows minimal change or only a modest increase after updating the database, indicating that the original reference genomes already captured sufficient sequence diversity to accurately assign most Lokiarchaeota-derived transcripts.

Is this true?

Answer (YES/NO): NO